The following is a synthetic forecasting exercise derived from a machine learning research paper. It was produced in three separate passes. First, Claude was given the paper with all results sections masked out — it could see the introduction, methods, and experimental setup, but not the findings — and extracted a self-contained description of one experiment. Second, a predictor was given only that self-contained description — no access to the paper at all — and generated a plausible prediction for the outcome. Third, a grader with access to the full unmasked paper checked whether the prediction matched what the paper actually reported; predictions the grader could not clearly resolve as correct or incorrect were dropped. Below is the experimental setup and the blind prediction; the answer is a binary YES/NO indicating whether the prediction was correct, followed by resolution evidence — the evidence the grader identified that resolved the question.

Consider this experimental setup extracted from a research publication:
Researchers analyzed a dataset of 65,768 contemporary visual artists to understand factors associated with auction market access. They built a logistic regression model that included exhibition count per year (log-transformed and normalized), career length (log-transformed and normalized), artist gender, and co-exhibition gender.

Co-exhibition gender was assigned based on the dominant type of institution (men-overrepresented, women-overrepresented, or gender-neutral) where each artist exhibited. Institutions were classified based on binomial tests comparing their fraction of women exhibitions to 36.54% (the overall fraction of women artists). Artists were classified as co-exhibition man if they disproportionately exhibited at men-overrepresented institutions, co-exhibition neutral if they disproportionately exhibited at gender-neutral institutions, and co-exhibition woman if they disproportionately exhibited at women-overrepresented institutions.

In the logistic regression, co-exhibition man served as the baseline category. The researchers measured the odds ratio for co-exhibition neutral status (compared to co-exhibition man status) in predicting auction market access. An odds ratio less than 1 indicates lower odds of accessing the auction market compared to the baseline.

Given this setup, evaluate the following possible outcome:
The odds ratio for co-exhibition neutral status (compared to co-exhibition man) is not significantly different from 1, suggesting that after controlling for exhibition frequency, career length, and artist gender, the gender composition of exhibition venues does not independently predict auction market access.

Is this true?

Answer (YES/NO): NO